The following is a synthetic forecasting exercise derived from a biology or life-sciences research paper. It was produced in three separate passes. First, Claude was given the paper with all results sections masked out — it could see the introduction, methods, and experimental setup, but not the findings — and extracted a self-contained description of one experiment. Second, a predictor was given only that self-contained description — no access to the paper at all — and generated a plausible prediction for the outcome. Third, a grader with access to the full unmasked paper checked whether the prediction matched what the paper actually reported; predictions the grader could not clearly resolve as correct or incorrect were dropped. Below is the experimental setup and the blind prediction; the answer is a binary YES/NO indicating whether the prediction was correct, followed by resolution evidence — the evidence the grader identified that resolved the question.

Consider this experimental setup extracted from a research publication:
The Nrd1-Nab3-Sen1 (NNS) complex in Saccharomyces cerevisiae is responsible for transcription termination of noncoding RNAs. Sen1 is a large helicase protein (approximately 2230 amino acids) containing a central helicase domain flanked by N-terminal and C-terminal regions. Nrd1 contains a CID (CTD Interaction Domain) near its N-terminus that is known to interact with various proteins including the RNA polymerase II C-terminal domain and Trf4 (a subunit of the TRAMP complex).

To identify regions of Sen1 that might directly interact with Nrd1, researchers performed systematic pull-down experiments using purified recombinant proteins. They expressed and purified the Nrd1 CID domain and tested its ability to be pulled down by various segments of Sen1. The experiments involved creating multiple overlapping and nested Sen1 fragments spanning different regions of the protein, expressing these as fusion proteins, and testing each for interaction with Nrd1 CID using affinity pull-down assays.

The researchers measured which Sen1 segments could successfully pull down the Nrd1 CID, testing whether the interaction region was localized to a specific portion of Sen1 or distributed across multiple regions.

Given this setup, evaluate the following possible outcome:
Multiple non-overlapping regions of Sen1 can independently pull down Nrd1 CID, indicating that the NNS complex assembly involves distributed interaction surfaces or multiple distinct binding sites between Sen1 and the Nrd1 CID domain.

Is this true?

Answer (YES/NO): YES